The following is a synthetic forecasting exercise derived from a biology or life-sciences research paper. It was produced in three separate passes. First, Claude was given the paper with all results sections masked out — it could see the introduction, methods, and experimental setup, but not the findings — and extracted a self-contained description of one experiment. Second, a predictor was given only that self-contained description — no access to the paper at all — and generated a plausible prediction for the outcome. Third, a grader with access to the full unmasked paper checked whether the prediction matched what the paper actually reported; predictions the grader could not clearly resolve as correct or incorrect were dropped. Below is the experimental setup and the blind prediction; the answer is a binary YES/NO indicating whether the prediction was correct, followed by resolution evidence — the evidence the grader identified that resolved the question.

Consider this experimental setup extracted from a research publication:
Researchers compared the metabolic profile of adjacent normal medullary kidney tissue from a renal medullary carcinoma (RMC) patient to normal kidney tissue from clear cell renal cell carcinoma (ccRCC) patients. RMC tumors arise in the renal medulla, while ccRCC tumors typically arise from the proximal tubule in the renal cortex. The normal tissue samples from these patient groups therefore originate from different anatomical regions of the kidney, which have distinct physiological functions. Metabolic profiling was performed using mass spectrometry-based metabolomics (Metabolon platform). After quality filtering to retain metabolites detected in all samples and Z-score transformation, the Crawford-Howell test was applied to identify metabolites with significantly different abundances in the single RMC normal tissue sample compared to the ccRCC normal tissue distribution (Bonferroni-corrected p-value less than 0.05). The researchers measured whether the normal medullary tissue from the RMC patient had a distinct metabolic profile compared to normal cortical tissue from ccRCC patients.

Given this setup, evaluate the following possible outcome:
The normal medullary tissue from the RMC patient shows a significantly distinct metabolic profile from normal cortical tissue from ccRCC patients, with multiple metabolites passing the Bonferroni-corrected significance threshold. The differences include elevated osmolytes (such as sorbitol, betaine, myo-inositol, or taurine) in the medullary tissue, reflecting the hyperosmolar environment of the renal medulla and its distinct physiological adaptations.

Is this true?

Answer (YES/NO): NO